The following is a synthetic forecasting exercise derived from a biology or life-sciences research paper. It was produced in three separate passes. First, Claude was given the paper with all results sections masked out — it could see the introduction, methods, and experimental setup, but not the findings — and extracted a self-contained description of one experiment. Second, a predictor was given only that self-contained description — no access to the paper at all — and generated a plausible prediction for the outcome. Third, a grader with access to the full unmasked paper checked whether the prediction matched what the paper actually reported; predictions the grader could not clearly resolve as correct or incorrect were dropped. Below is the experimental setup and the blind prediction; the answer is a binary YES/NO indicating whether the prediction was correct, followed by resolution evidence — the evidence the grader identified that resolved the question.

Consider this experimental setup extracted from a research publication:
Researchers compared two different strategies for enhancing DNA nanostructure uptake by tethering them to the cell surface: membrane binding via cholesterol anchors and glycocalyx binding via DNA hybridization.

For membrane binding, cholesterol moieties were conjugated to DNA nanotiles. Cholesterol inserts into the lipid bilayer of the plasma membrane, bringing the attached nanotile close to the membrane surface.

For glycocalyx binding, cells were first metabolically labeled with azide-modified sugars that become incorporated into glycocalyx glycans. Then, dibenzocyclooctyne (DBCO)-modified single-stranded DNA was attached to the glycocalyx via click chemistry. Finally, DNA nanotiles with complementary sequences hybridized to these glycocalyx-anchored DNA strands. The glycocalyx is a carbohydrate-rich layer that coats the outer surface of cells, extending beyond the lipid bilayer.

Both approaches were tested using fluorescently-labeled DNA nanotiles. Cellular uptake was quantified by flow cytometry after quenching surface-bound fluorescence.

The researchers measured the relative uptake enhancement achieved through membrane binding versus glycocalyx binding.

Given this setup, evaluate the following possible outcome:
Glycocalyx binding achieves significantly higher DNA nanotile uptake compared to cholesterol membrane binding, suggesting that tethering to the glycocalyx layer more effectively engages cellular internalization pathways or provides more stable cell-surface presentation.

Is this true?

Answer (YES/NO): NO